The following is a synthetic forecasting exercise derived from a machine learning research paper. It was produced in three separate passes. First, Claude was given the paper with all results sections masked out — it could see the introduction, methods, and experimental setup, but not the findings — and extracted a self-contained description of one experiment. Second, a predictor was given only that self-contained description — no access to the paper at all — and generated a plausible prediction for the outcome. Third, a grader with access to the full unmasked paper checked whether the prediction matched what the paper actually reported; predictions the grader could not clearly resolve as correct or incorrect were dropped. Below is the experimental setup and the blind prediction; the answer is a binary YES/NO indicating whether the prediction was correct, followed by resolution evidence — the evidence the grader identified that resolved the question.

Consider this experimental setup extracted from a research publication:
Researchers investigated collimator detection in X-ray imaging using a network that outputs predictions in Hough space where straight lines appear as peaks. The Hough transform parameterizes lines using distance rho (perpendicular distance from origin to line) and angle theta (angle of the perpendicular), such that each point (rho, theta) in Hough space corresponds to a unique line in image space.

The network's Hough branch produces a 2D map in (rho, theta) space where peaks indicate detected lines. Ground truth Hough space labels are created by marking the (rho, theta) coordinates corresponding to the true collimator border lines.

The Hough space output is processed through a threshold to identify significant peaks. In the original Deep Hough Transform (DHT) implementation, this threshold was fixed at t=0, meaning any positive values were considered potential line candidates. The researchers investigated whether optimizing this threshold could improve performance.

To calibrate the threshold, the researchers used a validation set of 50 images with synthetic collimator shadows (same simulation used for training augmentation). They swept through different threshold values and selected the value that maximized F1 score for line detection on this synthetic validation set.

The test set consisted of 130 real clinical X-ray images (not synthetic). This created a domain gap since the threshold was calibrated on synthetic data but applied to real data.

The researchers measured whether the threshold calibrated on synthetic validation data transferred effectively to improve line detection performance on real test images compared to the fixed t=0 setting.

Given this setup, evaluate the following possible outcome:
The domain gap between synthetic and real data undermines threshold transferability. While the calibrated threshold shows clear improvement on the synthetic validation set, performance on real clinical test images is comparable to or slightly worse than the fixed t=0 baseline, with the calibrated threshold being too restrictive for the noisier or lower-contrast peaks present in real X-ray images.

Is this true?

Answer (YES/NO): NO